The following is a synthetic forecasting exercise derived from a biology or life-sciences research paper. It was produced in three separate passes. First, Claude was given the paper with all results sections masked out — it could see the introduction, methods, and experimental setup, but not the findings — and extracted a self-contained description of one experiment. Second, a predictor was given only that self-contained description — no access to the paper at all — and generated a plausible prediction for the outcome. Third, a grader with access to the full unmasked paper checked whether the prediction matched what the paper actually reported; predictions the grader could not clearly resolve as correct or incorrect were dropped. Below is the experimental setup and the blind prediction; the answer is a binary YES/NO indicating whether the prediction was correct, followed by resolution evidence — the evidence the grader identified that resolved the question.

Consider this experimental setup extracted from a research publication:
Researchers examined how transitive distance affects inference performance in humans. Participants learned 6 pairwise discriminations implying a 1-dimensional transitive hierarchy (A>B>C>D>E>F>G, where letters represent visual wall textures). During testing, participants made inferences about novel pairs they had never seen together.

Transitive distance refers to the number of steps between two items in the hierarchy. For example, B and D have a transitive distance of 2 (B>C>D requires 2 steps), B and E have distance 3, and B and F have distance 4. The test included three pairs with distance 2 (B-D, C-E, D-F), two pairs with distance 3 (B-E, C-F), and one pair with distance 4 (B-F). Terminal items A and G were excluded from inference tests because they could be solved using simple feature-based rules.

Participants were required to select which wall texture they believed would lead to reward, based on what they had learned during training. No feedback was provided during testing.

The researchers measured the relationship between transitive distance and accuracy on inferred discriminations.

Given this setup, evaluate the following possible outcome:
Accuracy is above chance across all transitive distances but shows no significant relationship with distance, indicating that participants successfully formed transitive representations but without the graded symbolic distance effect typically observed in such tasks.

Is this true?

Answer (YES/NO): NO